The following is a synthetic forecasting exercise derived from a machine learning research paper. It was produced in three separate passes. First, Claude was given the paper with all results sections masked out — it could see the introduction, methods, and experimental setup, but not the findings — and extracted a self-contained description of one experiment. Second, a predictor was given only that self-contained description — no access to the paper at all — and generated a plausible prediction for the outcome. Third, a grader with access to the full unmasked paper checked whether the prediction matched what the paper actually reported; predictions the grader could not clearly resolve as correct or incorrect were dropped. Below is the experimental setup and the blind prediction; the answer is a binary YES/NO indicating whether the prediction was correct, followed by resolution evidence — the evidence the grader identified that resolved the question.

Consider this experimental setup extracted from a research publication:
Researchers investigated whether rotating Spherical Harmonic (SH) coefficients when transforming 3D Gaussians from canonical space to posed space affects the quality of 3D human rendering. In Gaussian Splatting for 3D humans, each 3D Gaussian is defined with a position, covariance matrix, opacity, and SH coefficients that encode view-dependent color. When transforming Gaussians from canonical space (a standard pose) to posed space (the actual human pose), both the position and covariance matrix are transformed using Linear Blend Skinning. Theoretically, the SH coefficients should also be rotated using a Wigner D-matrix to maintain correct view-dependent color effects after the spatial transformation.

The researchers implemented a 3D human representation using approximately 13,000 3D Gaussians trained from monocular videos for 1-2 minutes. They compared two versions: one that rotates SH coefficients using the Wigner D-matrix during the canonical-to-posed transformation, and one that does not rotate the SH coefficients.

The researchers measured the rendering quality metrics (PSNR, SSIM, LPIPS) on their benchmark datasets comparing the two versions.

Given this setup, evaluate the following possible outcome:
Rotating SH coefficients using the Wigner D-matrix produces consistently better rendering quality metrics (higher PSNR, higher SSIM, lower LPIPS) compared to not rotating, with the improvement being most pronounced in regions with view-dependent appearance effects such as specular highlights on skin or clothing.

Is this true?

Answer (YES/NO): NO